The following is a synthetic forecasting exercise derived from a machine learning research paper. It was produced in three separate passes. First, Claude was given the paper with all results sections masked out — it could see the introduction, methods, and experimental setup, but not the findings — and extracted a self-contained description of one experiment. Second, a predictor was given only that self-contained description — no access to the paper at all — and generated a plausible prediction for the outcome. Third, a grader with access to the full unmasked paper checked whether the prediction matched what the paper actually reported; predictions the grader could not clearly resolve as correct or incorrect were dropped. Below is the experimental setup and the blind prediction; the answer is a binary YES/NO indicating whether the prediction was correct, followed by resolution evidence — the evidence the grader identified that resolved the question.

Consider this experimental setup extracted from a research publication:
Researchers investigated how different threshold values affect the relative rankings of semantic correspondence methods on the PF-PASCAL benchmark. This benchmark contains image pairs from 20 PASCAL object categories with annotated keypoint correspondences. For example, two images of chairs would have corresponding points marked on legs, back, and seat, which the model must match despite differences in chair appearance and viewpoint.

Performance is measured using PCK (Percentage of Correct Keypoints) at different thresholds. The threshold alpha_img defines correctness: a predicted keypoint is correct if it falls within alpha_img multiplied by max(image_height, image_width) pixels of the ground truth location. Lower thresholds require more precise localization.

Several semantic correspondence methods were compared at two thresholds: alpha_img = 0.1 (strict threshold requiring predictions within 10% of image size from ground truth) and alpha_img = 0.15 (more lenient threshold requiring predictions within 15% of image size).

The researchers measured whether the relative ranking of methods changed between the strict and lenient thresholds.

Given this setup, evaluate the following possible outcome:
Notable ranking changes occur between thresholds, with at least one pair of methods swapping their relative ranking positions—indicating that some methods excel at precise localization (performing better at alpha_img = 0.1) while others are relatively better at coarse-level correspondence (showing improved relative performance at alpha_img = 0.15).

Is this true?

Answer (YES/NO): YES